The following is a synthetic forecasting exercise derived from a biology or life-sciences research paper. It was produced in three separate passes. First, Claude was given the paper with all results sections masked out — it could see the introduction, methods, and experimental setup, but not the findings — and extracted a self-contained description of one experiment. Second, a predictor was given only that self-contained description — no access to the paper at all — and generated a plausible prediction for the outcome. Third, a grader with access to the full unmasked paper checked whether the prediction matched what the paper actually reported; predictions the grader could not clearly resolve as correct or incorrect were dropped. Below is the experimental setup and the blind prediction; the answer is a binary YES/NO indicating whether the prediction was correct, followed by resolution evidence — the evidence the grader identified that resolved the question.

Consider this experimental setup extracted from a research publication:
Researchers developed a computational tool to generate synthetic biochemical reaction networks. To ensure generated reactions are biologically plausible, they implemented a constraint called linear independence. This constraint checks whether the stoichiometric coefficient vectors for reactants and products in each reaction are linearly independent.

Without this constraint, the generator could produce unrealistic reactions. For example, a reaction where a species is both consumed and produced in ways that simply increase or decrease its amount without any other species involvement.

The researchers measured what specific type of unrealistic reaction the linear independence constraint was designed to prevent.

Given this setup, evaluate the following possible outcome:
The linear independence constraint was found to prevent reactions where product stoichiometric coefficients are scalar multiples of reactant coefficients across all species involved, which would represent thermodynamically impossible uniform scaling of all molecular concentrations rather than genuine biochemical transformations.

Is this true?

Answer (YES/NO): NO